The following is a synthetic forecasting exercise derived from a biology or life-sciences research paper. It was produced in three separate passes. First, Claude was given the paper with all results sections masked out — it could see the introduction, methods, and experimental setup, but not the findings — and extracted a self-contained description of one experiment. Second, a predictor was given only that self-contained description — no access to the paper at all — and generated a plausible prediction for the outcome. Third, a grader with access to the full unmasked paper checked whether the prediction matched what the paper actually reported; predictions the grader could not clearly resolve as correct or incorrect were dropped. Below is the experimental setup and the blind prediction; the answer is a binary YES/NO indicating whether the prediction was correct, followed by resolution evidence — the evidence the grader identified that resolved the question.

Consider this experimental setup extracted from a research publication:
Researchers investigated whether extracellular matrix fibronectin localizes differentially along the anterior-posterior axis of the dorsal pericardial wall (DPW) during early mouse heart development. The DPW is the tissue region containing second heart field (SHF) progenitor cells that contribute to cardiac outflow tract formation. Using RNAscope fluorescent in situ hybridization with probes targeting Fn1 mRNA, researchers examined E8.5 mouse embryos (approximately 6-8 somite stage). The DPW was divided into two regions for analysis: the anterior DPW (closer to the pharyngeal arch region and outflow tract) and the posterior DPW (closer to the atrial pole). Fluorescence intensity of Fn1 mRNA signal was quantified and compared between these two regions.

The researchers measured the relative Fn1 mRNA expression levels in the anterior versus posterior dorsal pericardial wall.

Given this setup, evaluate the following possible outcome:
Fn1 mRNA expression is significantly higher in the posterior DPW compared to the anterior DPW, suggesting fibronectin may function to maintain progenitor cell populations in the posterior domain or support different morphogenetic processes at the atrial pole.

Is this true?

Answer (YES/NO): NO